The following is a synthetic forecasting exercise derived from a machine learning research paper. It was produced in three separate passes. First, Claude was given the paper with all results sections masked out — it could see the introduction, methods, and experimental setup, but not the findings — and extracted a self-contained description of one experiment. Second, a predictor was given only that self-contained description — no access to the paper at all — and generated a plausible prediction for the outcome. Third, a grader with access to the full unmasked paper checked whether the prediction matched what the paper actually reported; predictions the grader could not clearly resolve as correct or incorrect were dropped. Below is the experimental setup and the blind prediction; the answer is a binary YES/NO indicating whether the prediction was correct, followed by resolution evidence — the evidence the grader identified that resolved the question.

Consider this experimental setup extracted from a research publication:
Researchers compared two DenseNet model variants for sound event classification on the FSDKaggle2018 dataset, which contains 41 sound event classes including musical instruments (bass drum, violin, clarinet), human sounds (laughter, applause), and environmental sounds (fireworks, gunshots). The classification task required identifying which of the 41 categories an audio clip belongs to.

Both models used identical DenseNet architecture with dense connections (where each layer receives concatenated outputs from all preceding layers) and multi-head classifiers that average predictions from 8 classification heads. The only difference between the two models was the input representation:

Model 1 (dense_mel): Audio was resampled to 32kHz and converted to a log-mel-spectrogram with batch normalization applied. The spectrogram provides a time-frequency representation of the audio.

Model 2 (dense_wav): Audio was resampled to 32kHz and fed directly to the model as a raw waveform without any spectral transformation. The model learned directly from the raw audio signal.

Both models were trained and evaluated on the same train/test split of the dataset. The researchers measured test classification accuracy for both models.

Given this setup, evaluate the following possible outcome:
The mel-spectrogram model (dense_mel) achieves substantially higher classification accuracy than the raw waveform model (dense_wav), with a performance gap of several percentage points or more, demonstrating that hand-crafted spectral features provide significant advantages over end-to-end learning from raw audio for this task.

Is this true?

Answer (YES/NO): YES